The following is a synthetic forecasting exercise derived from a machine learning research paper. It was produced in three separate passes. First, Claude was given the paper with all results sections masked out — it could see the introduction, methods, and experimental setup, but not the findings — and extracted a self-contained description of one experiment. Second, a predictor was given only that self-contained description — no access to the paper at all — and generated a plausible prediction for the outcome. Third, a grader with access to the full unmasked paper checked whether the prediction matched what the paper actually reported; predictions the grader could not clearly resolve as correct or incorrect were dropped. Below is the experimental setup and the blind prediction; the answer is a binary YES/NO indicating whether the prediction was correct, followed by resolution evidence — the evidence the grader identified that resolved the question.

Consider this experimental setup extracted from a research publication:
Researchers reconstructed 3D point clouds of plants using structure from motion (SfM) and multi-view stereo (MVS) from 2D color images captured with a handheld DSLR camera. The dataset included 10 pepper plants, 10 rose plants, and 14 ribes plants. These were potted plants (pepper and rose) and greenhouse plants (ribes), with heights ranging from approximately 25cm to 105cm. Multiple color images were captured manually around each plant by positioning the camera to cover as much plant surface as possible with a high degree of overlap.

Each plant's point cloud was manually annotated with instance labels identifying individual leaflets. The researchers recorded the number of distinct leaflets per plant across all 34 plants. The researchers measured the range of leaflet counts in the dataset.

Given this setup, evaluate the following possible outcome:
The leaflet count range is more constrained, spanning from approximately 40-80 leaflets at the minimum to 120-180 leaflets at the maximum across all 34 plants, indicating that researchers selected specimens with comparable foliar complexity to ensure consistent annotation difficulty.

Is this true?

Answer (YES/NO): NO